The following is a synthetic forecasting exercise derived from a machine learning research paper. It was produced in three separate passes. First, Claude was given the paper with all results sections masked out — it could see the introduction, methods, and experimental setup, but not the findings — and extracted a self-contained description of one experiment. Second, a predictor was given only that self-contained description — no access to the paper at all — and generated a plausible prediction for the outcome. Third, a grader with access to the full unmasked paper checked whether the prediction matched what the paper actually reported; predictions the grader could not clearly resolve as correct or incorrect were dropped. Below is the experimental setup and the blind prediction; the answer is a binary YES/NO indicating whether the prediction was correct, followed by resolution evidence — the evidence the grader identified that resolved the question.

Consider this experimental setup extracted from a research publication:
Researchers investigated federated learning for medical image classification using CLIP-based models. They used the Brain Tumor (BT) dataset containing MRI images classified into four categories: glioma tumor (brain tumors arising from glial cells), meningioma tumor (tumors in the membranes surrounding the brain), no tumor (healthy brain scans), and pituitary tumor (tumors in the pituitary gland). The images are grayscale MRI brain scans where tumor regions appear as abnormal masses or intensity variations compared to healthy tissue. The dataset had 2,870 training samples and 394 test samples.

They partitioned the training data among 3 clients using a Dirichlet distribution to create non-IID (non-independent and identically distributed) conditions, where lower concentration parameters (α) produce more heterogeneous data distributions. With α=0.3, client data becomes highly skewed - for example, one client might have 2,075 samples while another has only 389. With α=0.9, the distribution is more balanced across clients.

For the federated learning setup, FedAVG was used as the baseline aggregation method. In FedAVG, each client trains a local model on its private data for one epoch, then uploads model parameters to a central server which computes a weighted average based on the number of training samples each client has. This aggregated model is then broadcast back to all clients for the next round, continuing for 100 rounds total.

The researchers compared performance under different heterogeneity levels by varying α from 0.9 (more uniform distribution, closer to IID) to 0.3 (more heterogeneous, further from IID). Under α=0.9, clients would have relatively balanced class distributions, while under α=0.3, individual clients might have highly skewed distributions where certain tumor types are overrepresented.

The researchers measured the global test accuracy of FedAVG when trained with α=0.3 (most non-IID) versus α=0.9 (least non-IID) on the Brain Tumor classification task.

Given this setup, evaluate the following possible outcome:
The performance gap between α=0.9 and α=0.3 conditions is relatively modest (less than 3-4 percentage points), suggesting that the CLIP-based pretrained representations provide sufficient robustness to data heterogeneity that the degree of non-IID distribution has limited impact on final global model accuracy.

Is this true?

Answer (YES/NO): YES